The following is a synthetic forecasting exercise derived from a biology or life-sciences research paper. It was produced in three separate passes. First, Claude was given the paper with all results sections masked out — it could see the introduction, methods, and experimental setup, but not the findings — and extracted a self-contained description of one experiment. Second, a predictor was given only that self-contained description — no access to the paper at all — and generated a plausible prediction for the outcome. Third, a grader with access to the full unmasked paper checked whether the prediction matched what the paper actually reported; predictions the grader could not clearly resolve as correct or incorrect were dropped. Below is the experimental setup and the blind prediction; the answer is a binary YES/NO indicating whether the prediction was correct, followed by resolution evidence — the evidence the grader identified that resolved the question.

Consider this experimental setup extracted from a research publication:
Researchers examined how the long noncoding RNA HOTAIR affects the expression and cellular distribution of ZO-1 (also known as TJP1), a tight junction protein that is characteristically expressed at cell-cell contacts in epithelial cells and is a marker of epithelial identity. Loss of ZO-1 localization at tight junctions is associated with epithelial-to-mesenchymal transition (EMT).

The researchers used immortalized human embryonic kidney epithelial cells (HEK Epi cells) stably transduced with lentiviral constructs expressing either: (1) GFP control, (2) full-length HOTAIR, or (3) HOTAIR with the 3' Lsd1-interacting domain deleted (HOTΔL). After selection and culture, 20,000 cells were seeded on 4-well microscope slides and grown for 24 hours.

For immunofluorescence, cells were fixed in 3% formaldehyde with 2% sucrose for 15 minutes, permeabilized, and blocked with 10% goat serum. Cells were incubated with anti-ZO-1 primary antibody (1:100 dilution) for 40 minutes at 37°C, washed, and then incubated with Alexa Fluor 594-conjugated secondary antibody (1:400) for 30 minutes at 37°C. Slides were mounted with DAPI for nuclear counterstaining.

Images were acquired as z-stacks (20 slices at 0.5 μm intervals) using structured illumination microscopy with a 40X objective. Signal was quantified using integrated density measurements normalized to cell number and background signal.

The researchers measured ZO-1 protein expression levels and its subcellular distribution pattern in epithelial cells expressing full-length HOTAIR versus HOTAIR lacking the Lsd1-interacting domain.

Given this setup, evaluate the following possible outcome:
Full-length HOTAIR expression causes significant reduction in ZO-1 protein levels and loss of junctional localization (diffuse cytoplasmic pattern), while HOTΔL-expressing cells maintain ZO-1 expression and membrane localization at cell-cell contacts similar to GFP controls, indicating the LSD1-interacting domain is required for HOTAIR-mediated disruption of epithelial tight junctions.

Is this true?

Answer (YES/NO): YES